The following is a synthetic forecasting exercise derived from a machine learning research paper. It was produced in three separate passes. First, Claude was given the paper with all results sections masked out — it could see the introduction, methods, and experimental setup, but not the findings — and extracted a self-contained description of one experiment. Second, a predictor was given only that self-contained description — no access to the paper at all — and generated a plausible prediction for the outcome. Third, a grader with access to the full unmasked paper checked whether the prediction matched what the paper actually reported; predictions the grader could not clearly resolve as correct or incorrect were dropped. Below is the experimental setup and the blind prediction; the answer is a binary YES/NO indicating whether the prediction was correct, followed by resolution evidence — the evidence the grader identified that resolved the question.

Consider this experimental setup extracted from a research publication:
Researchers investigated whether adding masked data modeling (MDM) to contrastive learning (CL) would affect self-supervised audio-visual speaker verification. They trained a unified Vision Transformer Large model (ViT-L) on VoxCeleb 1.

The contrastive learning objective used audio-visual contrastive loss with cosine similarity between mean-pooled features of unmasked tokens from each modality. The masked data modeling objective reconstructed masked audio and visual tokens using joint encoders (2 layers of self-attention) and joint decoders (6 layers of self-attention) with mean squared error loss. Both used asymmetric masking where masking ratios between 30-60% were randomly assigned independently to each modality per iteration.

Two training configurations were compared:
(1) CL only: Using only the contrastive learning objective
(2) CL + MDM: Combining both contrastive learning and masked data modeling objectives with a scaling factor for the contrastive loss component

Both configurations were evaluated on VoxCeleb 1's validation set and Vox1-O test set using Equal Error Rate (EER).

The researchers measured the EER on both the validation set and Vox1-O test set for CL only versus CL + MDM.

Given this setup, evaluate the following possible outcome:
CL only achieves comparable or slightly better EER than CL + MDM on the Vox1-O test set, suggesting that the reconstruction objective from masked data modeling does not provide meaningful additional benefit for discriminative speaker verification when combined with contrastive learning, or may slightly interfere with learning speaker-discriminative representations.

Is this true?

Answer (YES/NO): YES